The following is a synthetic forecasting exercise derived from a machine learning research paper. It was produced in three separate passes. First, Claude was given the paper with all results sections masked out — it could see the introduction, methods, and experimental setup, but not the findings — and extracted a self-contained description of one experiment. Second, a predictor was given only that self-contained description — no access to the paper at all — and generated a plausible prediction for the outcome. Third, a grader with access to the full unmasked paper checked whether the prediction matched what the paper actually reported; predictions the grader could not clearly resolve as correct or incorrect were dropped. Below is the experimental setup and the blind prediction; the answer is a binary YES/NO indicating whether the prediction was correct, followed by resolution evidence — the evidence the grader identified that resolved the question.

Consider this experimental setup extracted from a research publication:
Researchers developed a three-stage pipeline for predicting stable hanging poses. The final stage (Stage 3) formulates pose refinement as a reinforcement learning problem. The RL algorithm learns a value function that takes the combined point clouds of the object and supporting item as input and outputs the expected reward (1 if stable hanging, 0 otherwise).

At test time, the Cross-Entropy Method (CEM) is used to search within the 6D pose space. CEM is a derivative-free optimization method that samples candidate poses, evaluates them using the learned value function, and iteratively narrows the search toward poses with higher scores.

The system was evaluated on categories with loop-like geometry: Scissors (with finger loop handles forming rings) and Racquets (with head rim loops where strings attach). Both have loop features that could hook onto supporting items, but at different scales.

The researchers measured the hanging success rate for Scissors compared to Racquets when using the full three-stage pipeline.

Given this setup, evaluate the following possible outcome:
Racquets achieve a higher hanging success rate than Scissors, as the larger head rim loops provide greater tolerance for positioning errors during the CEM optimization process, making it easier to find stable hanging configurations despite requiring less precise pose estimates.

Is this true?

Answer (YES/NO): NO